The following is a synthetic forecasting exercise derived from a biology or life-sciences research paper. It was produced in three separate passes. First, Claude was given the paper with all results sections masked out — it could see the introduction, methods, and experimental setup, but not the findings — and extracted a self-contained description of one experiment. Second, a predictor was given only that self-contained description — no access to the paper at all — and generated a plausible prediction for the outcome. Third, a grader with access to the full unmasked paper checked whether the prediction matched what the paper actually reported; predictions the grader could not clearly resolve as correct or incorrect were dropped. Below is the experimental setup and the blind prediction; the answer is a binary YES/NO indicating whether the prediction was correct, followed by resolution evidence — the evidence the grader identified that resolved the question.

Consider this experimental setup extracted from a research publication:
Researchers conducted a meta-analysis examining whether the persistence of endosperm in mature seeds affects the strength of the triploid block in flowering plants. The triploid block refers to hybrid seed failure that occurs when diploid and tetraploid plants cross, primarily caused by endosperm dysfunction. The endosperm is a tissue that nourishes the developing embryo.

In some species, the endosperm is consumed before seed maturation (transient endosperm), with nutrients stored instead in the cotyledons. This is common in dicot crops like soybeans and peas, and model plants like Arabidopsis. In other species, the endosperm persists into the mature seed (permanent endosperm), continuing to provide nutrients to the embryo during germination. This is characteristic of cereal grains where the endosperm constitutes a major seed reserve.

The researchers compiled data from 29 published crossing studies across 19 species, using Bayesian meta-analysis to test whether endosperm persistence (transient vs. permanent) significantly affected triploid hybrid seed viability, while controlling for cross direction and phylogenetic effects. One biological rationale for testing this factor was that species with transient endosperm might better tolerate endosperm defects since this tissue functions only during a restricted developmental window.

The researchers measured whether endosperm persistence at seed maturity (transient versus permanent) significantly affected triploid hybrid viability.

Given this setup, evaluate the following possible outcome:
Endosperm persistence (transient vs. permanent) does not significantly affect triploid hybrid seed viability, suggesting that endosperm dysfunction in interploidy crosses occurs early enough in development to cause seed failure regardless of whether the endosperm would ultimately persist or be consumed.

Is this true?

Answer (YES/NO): YES